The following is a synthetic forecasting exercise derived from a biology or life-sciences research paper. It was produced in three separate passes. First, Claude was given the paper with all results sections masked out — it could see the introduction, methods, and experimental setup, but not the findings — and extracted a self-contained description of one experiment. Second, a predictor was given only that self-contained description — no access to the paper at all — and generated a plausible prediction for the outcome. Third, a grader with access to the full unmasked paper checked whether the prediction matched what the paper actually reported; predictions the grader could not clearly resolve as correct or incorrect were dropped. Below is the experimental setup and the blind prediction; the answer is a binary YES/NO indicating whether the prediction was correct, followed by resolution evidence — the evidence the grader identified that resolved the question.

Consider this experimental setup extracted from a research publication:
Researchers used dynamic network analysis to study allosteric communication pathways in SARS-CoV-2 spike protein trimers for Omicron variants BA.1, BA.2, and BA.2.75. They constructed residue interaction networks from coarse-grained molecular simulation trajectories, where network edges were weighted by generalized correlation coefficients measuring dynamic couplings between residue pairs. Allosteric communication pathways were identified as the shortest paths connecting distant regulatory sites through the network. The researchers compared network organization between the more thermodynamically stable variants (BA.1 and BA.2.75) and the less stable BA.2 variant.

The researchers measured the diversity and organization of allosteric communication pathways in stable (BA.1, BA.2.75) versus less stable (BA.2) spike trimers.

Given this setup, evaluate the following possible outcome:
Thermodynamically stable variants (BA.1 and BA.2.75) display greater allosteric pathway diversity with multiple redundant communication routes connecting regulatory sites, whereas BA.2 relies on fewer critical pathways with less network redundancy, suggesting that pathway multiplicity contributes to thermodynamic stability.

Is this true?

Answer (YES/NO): YES